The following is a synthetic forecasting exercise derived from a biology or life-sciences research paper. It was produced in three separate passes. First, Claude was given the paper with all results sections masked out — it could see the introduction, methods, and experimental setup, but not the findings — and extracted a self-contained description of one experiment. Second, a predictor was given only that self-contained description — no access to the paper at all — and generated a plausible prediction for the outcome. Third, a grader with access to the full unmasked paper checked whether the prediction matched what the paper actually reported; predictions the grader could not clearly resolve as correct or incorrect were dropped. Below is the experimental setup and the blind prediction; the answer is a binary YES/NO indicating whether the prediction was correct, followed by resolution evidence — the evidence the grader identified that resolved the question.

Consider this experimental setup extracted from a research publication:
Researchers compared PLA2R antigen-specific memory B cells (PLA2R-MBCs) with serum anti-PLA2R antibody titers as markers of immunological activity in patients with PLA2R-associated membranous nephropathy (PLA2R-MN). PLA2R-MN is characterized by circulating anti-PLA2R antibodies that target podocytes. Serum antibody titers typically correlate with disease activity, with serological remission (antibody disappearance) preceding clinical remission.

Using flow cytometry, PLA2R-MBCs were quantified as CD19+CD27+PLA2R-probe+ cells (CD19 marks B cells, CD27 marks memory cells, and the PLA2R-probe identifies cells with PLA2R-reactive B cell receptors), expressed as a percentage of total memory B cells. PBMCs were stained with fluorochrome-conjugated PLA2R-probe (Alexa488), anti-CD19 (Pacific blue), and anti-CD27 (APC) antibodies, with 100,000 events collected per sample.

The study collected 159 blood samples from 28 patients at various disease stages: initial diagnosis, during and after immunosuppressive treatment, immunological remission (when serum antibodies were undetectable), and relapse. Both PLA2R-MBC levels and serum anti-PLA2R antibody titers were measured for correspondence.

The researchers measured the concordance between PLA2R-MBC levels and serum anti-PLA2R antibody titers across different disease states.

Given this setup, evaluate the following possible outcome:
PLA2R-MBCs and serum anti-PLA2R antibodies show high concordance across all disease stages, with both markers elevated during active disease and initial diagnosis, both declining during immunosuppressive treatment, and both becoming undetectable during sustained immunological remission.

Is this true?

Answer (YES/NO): NO